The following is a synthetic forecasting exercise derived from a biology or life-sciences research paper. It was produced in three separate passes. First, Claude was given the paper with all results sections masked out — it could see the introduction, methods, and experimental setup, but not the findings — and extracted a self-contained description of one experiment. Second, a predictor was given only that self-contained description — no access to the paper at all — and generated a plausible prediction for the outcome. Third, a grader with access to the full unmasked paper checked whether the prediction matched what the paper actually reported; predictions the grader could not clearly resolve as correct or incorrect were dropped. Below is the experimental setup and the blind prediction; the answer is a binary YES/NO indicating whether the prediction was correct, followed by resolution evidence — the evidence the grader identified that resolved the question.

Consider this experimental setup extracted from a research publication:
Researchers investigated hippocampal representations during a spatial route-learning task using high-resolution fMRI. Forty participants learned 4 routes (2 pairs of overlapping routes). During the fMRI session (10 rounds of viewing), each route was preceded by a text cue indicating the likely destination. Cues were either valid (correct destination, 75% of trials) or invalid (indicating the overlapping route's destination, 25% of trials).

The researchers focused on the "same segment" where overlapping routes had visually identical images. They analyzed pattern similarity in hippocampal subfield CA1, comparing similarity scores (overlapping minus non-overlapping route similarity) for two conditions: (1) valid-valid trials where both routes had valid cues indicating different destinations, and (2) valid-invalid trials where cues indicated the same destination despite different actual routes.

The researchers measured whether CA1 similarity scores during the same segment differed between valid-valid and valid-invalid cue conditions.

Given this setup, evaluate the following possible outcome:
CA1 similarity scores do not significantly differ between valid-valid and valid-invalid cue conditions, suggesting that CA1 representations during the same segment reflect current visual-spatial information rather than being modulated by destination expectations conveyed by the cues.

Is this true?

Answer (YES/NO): YES